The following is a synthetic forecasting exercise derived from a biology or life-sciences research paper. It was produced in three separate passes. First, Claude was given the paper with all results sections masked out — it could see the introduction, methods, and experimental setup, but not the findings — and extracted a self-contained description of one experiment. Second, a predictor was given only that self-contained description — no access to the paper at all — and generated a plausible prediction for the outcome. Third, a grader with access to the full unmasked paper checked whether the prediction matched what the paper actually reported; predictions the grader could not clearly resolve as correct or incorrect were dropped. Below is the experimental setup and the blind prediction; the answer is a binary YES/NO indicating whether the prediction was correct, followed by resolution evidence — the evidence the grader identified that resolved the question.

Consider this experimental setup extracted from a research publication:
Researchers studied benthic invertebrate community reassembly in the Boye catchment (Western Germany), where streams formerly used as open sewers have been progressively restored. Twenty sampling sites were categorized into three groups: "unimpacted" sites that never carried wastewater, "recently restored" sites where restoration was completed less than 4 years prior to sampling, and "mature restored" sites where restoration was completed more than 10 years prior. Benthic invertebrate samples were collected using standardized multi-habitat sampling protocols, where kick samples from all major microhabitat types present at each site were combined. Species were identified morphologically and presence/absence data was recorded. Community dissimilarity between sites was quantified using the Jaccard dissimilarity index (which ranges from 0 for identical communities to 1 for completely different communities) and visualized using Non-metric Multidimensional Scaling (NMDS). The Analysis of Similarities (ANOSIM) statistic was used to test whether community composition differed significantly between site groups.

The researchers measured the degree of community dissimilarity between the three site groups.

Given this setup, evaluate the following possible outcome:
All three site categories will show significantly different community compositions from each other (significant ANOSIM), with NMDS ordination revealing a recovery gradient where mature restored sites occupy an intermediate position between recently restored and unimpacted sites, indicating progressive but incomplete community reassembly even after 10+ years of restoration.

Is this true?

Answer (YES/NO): NO